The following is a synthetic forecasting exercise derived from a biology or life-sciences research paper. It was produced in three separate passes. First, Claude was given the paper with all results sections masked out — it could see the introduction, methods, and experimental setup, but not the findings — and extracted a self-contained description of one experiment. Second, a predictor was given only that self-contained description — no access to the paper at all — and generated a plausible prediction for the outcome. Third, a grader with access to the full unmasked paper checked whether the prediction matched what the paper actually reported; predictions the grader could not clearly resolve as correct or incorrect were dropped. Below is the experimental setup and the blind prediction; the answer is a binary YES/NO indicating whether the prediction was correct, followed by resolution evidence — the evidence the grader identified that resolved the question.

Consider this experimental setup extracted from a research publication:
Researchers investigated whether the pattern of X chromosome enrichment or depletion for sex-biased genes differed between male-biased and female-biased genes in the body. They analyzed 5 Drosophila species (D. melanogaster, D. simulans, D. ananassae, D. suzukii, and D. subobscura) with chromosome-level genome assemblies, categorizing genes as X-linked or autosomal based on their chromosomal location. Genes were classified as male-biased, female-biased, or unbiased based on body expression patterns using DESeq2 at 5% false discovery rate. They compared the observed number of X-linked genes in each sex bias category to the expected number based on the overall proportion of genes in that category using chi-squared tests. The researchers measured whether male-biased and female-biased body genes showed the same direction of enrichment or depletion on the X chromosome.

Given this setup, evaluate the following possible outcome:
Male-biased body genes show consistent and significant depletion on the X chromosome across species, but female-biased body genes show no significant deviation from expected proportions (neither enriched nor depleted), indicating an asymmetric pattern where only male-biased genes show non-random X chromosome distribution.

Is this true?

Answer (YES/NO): NO